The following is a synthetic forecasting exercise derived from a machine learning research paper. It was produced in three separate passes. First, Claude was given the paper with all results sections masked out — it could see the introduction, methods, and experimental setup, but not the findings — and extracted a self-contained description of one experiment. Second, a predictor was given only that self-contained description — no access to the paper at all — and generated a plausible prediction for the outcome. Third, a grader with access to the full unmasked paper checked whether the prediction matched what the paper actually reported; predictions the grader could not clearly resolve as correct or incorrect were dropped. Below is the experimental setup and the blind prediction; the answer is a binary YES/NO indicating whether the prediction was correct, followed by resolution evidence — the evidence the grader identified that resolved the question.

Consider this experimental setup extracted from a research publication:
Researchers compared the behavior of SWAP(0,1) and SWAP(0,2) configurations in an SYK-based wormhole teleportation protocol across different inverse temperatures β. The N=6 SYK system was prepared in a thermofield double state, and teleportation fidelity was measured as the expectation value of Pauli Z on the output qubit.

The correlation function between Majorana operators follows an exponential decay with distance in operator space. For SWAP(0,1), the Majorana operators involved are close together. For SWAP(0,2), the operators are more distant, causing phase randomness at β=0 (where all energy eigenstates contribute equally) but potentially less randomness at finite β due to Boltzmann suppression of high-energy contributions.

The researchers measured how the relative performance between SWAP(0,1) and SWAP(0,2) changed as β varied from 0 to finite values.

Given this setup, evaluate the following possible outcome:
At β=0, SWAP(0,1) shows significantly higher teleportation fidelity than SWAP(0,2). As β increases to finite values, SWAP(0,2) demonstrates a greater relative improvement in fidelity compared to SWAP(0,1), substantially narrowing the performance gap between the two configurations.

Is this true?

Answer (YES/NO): YES